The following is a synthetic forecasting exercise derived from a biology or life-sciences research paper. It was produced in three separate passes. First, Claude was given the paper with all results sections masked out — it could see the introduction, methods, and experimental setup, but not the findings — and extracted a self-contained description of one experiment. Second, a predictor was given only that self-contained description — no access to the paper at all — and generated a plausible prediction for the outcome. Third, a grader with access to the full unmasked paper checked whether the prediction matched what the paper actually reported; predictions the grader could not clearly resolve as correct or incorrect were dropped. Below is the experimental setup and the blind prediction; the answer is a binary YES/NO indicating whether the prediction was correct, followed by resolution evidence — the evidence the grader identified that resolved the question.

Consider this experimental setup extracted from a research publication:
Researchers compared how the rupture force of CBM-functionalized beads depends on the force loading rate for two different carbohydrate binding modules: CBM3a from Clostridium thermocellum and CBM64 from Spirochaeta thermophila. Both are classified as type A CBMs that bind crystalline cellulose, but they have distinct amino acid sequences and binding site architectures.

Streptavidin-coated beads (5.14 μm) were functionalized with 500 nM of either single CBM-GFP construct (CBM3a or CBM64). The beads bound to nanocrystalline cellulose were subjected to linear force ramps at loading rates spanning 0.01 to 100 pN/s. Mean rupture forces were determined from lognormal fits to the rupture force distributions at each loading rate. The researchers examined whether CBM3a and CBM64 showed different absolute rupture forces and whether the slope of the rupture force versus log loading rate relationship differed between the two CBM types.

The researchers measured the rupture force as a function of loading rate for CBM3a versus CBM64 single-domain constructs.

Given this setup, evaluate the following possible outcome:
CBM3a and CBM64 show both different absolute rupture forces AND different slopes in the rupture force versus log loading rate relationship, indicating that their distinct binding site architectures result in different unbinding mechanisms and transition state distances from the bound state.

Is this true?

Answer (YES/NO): YES